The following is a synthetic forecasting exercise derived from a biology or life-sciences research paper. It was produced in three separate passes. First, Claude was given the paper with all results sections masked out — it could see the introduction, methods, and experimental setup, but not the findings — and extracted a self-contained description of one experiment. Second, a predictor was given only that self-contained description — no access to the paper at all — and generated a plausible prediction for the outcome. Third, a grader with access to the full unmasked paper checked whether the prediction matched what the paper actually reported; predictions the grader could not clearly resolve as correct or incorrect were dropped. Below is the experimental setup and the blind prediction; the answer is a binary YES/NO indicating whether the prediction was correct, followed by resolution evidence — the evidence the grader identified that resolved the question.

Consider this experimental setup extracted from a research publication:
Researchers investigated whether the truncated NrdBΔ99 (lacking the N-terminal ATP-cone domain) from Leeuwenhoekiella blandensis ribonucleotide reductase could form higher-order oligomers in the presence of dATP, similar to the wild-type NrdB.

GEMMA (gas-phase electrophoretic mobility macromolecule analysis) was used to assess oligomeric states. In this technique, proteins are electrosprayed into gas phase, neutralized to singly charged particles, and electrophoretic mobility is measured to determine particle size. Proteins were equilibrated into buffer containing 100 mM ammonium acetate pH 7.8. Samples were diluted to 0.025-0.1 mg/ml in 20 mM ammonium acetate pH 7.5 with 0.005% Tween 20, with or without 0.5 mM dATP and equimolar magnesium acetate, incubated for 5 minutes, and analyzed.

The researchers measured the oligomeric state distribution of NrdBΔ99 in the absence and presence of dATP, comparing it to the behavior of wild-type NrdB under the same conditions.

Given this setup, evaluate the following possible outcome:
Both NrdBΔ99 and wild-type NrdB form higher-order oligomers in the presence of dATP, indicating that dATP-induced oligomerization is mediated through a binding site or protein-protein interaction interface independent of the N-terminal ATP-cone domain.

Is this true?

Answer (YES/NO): NO